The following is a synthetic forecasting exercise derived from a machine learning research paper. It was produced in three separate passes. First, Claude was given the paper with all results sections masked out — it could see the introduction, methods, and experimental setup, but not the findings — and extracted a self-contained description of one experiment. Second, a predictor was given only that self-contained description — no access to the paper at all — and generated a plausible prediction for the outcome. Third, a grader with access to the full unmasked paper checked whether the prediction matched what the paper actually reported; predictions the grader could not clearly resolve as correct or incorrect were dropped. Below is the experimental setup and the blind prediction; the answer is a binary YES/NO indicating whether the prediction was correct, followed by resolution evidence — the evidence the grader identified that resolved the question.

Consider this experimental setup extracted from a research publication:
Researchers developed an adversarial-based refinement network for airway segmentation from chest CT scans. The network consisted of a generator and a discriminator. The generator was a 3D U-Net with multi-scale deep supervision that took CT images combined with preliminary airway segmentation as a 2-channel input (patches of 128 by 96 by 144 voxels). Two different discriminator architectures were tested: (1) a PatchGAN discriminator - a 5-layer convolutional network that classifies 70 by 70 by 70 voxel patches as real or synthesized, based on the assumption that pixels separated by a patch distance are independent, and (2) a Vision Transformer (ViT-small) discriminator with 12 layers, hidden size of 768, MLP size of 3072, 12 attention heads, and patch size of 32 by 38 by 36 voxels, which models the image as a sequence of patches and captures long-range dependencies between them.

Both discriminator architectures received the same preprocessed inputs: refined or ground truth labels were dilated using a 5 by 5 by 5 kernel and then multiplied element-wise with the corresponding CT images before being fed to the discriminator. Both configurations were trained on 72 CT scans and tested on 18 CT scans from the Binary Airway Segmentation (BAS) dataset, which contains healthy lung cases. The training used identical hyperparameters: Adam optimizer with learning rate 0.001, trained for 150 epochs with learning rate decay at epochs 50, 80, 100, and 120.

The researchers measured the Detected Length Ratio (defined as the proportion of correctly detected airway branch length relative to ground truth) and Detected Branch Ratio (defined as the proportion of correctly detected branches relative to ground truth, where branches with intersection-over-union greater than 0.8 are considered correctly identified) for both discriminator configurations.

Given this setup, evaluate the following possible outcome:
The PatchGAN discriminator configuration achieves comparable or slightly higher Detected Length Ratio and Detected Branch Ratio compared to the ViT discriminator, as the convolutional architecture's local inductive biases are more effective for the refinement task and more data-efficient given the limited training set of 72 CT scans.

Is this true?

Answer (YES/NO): NO